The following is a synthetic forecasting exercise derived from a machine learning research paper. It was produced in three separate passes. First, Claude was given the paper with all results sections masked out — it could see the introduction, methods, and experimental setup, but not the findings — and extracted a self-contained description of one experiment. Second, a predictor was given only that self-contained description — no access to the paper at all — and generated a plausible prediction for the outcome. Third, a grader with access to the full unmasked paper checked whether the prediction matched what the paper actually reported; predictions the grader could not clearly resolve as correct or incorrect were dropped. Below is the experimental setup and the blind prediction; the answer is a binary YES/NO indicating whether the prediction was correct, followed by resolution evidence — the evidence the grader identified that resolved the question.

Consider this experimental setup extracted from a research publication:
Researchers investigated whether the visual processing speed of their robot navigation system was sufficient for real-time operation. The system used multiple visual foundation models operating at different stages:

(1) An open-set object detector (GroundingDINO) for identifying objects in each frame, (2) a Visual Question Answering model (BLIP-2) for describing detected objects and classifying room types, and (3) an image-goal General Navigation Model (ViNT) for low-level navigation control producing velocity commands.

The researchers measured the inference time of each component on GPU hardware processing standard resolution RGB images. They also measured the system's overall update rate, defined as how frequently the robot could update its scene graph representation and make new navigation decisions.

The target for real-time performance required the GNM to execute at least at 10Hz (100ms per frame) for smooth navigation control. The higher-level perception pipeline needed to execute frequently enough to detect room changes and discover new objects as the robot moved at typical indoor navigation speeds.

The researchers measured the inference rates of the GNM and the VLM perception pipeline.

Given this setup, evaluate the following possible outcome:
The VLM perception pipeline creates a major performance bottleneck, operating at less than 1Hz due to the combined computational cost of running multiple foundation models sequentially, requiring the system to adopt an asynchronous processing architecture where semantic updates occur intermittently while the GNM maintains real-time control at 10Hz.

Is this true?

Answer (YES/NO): NO